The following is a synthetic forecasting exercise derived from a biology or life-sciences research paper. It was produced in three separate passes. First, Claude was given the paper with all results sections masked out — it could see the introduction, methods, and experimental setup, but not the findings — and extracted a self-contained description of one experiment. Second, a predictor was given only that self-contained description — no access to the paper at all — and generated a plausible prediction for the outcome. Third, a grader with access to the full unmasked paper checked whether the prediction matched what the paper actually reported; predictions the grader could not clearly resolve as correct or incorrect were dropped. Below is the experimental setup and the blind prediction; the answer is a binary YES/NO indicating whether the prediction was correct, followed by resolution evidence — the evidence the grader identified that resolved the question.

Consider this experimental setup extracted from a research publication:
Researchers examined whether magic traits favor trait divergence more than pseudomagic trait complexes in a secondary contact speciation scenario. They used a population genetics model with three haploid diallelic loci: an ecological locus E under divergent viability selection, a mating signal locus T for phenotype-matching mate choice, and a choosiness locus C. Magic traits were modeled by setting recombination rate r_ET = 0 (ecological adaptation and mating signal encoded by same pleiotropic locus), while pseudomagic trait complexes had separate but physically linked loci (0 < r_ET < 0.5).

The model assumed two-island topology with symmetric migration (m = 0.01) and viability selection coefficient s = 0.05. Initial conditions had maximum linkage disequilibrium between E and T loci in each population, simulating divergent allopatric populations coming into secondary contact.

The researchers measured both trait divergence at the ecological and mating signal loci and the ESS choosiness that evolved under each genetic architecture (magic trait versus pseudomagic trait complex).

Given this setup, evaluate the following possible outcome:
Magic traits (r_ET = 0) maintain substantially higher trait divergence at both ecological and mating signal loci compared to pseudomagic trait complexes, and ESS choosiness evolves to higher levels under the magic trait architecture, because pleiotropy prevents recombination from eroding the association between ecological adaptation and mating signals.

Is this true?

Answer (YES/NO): NO